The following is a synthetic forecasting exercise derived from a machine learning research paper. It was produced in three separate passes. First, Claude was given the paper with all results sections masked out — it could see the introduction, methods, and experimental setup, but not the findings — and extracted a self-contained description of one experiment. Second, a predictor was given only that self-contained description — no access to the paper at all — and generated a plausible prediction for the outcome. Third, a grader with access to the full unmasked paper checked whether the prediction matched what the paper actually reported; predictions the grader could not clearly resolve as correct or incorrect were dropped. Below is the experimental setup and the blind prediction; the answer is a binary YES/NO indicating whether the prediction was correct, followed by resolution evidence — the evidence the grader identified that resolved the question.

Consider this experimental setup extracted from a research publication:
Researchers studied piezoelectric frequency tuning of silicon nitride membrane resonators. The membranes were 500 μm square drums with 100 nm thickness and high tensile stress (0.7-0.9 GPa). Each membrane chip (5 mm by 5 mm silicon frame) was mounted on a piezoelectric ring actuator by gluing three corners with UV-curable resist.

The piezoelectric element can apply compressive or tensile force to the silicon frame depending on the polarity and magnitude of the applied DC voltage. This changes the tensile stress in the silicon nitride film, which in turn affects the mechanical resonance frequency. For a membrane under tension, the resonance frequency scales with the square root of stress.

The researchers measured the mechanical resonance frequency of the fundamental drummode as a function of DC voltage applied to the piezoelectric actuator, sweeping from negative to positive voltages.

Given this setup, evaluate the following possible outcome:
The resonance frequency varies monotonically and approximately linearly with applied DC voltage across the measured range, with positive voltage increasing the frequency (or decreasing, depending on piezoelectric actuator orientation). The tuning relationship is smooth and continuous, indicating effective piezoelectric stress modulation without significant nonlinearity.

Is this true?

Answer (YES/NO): YES